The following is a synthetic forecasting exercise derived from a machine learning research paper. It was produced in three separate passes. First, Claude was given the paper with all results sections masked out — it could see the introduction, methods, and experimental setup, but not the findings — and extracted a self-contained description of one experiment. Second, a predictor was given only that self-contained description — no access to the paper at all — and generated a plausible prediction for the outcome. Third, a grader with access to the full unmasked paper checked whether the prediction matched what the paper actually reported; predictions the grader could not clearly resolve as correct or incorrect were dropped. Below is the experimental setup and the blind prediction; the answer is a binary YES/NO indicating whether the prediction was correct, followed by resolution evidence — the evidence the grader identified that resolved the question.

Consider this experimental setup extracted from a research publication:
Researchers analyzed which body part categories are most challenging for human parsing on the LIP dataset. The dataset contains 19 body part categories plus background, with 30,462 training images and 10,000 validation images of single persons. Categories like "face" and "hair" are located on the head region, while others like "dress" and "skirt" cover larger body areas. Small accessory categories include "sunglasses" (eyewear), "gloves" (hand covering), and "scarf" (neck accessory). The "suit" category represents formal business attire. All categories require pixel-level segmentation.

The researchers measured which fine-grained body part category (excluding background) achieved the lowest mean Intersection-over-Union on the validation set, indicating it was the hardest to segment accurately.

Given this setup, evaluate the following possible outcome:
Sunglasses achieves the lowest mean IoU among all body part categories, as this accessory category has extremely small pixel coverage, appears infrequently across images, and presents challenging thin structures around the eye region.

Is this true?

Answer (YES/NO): NO